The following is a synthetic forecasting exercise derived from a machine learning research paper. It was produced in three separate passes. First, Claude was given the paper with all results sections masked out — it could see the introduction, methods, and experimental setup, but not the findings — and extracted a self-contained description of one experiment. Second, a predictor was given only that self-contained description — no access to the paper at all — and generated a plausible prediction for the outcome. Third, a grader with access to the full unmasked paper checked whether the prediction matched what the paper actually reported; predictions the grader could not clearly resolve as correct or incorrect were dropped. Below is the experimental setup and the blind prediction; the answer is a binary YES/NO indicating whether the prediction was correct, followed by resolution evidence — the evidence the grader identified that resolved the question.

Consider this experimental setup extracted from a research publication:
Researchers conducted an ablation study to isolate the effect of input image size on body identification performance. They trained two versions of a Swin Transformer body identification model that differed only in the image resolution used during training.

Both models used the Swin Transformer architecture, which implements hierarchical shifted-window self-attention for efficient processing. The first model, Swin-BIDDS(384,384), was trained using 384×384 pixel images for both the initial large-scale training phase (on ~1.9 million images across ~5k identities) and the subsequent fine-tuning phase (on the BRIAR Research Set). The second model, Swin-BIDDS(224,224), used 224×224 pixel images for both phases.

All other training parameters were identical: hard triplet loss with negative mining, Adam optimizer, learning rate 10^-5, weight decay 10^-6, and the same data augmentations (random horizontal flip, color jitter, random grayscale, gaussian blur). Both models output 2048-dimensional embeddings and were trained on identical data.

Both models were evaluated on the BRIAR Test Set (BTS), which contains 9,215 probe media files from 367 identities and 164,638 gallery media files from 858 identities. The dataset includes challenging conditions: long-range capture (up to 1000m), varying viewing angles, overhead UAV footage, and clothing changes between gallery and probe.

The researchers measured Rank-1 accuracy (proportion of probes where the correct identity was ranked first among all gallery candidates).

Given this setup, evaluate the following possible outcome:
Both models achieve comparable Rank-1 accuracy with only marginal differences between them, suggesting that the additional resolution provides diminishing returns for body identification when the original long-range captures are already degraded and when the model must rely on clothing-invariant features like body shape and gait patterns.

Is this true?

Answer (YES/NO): NO